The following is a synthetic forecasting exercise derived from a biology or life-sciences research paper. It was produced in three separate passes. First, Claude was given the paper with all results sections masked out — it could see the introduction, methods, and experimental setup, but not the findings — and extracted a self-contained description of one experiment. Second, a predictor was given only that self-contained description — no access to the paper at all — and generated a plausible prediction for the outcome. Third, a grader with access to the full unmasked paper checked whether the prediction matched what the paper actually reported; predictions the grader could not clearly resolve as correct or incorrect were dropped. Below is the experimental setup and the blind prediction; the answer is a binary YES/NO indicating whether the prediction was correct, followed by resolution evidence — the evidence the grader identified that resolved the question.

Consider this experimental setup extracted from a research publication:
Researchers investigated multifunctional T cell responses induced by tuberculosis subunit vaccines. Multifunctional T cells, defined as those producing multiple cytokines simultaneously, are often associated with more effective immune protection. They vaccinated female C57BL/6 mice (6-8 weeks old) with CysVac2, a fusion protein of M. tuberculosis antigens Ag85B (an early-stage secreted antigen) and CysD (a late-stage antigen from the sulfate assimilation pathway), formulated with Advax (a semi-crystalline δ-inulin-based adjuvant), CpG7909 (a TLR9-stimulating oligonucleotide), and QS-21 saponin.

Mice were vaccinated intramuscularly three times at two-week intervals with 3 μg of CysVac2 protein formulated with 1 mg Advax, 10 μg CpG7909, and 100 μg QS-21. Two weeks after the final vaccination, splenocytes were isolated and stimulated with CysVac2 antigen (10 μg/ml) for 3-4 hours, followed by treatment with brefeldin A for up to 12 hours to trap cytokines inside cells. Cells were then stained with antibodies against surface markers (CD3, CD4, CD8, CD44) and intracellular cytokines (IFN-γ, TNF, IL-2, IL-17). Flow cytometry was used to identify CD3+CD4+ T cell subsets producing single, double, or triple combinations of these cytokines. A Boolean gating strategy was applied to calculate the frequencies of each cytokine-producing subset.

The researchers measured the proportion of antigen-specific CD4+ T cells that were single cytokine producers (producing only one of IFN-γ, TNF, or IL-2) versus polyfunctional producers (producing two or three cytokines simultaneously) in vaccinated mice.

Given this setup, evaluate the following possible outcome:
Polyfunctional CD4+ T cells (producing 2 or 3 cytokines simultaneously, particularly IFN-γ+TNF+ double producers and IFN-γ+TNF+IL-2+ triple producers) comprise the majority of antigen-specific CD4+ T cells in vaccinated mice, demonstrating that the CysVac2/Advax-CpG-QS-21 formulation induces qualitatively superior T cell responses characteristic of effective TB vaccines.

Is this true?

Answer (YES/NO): NO